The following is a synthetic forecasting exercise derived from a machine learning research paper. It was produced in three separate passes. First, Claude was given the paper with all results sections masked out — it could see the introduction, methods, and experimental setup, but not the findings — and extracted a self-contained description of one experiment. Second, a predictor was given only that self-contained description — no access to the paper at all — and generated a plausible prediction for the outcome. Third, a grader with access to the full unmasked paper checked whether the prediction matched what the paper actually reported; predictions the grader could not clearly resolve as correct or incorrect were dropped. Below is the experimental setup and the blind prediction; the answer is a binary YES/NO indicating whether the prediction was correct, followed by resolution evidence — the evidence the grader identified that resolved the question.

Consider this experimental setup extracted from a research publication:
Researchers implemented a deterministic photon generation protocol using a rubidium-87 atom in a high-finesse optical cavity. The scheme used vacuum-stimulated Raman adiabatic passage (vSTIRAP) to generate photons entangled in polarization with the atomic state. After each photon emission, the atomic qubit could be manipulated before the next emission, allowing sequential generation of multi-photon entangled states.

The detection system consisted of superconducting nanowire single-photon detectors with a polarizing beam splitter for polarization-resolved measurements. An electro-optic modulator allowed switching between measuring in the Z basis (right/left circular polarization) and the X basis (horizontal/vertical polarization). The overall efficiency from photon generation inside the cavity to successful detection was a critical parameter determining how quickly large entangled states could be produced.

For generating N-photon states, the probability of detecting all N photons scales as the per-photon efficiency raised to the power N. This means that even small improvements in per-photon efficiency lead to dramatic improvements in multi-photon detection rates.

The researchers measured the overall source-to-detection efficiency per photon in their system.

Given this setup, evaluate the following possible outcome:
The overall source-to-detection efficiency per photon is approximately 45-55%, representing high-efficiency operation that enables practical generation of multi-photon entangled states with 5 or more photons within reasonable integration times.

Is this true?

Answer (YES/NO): NO